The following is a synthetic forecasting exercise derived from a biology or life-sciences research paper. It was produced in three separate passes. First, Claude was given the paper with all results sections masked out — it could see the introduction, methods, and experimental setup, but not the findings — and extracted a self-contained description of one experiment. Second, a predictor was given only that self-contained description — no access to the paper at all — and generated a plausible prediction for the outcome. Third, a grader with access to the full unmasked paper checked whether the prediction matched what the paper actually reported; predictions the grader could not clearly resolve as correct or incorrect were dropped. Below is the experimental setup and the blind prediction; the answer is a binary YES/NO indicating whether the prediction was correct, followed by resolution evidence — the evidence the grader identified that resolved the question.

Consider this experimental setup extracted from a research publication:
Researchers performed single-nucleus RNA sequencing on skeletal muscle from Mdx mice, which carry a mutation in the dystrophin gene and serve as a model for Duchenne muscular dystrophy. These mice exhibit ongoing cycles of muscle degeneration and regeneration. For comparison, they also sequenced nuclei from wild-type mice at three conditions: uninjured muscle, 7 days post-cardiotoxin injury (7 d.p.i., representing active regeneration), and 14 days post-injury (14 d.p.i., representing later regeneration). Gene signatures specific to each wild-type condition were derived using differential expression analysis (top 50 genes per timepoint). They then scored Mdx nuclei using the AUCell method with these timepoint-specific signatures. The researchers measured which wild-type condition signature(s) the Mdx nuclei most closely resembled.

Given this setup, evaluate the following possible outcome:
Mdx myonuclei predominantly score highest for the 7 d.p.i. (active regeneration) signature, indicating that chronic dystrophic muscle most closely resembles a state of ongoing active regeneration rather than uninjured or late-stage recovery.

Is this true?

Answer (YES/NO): NO